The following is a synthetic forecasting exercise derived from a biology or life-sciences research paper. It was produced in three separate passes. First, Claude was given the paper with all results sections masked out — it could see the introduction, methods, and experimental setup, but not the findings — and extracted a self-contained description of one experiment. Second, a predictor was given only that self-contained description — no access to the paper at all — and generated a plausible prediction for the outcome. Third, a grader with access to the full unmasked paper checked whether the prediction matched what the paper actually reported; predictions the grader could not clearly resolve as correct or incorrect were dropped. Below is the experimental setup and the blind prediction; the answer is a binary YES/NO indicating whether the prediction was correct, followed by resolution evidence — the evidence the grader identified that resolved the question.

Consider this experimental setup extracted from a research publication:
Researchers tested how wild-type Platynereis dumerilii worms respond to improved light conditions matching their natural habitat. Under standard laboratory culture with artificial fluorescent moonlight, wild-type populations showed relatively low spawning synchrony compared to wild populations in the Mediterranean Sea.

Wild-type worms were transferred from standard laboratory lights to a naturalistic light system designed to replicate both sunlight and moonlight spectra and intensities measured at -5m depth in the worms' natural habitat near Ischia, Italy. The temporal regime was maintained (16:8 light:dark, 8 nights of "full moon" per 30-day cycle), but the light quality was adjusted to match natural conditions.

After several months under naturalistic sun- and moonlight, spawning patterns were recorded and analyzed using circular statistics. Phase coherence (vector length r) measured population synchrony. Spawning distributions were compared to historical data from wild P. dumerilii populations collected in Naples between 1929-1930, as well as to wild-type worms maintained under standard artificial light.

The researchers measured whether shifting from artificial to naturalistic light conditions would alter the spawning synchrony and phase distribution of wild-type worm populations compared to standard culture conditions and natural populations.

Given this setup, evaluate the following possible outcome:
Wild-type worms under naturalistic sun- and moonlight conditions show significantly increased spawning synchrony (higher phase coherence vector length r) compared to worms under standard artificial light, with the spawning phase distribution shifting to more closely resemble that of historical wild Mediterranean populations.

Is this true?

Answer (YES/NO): YES